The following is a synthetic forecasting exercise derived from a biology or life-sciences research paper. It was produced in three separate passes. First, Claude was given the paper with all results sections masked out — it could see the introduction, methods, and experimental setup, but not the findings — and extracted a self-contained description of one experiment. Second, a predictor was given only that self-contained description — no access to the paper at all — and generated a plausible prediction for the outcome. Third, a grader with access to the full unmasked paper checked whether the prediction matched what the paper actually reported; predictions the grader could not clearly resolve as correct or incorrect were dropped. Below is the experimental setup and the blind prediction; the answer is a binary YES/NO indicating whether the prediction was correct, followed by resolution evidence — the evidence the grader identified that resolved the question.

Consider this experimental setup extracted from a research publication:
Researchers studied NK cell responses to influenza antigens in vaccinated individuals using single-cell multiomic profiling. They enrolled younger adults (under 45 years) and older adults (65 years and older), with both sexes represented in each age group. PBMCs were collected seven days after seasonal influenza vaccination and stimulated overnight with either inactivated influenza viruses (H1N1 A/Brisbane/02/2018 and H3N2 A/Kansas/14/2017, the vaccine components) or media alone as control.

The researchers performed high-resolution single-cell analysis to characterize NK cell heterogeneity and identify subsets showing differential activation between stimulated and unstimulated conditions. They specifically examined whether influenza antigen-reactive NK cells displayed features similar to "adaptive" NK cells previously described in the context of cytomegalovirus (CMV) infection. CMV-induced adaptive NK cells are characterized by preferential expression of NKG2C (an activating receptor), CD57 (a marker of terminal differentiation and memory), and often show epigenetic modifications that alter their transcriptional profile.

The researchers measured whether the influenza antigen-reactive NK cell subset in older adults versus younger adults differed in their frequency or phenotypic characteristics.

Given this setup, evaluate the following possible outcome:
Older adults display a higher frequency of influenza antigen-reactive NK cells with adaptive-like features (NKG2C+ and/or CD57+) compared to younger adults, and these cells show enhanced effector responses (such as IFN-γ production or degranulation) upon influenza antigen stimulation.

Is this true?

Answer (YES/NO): NO